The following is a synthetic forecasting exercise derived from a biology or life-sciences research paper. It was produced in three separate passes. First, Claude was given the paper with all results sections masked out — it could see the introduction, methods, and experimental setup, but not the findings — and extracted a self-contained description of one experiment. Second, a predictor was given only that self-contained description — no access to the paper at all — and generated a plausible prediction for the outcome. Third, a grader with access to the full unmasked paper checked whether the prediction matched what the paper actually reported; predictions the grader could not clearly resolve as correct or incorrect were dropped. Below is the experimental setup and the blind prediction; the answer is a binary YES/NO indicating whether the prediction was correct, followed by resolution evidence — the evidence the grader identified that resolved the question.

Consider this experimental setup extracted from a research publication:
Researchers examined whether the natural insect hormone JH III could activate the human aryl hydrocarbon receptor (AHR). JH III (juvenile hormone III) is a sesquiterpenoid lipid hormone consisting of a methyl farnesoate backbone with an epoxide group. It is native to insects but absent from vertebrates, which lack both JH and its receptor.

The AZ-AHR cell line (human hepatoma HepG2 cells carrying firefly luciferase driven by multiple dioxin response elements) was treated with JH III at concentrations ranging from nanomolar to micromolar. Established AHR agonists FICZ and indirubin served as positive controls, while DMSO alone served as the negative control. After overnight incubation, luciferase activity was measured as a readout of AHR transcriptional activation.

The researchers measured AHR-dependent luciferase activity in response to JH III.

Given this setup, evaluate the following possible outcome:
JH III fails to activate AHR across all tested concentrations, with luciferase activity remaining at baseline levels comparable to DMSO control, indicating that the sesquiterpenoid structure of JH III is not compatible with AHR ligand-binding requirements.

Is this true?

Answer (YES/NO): YES